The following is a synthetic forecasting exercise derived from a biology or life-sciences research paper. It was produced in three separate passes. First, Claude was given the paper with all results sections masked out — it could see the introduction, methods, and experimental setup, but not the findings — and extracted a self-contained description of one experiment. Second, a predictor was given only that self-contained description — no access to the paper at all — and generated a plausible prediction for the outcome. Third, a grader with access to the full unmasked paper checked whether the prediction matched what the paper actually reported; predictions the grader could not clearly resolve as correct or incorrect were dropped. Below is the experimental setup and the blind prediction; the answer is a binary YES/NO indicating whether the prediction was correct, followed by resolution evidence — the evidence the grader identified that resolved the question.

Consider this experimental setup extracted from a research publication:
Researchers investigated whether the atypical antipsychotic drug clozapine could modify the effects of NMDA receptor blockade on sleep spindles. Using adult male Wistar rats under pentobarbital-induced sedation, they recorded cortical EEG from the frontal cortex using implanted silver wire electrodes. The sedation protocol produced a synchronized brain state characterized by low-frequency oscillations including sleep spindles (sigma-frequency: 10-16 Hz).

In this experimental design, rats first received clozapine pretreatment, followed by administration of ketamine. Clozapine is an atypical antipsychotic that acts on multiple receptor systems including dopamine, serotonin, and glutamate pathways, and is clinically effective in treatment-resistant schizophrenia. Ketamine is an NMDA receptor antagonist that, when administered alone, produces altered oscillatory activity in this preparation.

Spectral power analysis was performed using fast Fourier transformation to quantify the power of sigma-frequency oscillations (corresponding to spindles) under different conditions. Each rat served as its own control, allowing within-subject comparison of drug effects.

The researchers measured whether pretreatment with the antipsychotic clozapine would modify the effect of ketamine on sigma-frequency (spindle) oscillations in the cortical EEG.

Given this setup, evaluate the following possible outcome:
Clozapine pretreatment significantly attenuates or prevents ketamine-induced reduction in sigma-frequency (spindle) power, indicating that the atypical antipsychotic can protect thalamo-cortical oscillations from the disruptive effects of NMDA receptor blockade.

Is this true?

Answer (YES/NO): YES